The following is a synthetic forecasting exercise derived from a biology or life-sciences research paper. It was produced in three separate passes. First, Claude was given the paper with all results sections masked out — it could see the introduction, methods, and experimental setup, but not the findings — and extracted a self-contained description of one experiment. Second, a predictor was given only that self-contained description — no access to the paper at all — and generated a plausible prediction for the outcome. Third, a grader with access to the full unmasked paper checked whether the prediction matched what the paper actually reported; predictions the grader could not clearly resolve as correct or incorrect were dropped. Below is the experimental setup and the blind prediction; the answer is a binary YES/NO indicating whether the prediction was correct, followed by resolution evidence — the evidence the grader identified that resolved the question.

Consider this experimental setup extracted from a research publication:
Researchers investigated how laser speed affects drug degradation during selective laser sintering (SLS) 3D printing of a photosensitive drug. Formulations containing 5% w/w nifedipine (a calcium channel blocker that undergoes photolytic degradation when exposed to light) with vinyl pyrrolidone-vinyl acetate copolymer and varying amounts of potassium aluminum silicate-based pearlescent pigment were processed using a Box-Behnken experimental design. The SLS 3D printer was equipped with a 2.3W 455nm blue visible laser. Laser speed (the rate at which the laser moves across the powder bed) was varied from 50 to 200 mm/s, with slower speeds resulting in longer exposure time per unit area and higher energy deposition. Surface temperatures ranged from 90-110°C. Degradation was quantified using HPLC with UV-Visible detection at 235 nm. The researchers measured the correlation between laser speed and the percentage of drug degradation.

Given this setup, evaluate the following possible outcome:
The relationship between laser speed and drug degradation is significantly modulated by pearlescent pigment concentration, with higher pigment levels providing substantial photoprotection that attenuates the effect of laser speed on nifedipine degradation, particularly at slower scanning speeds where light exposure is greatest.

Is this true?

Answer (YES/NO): NO